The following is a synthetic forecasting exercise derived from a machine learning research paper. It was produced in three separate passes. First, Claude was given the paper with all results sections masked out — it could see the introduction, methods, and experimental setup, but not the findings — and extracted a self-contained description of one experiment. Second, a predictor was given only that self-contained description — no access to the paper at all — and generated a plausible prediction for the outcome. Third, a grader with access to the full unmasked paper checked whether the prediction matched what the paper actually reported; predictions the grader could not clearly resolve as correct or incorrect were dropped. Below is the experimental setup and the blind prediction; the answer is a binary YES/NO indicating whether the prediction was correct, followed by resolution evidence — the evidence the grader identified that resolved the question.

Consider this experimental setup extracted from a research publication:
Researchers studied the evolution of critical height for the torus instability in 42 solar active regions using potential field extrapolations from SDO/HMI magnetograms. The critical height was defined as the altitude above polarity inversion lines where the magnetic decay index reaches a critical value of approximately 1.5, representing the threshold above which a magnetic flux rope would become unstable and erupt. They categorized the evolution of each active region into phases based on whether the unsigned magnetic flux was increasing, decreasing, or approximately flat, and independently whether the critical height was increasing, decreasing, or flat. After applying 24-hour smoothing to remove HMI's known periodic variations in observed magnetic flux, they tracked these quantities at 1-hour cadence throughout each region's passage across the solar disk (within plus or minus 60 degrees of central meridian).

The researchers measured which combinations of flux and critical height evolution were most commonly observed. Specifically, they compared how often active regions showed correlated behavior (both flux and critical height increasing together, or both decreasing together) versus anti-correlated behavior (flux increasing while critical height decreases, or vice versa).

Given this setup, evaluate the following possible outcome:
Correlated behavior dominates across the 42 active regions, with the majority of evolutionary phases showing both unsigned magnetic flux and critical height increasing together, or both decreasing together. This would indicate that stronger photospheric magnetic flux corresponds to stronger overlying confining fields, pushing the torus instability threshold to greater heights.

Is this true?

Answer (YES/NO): NO